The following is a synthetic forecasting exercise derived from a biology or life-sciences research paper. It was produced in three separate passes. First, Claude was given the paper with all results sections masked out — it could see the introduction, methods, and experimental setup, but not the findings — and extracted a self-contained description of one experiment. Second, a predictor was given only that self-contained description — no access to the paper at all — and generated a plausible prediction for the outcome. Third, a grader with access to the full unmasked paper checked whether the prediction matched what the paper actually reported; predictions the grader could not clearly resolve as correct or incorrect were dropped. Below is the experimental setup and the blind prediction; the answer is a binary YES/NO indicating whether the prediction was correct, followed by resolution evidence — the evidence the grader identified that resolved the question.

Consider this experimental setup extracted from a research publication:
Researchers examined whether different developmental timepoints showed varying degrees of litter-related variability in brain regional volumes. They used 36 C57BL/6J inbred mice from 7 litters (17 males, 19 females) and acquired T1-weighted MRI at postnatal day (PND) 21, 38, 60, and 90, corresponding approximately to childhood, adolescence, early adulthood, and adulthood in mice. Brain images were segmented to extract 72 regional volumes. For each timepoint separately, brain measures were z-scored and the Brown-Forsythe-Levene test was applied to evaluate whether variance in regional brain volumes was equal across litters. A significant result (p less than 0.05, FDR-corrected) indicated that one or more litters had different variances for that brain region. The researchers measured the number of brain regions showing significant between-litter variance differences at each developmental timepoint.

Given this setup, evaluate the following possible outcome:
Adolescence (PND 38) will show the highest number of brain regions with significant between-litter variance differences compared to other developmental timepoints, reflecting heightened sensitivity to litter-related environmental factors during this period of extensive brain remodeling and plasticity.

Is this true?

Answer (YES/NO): YES